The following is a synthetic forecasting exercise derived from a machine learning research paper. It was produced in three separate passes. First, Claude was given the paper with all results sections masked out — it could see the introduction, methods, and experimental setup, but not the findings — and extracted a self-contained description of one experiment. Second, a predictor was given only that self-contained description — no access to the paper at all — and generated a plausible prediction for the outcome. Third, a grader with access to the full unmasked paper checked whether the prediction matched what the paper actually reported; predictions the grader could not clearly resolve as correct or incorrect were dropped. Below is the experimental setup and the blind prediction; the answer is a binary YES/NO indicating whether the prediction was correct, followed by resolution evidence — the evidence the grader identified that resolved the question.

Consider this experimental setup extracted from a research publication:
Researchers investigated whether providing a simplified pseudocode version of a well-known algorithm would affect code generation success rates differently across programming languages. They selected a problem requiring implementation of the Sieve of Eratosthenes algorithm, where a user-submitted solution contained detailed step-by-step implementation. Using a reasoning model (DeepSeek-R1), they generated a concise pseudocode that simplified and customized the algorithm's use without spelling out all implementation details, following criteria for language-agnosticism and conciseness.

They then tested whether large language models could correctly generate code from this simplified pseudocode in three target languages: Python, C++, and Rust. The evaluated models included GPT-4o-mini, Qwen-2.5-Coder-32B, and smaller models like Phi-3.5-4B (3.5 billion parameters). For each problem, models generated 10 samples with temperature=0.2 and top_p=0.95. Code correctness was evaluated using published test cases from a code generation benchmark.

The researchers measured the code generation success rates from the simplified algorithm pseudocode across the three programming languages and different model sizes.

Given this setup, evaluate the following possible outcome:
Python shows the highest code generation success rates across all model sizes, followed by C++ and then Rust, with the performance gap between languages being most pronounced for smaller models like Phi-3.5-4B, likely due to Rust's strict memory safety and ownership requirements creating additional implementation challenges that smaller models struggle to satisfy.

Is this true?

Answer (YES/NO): NO